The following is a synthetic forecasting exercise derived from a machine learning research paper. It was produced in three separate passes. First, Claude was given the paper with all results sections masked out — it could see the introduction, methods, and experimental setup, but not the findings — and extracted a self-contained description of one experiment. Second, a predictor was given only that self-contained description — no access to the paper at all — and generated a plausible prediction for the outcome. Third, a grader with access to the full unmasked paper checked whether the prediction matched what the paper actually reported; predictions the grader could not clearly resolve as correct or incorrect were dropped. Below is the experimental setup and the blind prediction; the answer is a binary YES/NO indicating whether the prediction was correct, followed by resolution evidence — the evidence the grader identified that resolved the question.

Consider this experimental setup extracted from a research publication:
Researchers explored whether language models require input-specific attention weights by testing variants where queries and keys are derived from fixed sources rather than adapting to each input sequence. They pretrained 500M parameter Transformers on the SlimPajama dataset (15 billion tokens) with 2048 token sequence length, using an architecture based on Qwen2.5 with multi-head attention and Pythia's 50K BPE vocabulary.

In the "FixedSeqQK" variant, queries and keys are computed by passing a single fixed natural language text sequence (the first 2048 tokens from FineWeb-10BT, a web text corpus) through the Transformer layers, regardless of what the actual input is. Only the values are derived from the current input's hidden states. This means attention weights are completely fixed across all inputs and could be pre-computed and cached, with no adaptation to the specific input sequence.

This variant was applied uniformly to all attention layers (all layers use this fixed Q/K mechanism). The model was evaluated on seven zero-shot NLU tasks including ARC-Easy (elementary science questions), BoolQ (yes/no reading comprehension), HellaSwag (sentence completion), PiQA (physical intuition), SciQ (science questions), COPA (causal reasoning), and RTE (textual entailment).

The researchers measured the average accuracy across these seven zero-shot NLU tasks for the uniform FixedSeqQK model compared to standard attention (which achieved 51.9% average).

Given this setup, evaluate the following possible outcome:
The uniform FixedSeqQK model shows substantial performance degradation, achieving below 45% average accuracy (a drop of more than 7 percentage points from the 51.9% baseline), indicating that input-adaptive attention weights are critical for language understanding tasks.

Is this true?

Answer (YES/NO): NO